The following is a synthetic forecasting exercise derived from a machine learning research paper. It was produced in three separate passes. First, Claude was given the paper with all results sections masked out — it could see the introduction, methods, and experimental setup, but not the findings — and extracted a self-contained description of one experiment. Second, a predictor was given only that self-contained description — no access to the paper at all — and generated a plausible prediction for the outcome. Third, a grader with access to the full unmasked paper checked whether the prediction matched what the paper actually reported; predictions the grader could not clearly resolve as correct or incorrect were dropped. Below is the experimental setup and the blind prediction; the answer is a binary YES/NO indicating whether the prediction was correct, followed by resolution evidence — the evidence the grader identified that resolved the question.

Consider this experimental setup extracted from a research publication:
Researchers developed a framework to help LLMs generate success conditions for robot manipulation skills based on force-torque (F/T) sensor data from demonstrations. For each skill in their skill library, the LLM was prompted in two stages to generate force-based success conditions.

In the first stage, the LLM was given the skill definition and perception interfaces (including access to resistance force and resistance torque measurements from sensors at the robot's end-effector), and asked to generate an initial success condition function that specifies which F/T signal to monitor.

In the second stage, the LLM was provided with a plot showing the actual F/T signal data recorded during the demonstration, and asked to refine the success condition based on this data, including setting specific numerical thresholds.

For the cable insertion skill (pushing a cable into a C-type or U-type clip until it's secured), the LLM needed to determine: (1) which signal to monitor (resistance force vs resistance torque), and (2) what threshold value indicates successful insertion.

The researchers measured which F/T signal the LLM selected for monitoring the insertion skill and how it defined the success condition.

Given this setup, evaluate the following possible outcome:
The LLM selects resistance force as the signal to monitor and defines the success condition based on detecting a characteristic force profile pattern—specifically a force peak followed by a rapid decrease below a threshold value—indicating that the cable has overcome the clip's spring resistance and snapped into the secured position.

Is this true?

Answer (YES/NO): NO